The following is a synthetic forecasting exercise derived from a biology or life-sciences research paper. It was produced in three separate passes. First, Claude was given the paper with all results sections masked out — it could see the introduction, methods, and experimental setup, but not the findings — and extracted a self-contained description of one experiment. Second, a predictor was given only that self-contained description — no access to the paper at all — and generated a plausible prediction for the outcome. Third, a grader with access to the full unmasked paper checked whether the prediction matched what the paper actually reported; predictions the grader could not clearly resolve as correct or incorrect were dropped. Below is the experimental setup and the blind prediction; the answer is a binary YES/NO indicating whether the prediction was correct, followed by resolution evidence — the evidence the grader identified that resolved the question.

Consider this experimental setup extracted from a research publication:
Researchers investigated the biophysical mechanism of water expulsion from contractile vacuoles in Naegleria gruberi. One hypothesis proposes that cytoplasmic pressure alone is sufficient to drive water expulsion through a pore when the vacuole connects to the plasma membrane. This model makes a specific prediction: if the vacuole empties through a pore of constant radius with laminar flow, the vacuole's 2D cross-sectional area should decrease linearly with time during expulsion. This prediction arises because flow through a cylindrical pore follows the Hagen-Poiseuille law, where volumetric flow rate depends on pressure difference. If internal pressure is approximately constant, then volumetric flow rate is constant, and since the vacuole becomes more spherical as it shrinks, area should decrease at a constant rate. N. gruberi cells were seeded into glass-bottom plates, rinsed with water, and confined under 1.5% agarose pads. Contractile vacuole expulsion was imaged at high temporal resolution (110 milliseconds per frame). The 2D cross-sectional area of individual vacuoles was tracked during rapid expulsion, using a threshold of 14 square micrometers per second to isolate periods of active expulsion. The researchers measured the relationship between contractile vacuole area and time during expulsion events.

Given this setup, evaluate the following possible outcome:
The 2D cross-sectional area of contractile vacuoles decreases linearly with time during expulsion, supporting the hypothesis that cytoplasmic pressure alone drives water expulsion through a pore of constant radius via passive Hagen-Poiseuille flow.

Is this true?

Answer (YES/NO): YES